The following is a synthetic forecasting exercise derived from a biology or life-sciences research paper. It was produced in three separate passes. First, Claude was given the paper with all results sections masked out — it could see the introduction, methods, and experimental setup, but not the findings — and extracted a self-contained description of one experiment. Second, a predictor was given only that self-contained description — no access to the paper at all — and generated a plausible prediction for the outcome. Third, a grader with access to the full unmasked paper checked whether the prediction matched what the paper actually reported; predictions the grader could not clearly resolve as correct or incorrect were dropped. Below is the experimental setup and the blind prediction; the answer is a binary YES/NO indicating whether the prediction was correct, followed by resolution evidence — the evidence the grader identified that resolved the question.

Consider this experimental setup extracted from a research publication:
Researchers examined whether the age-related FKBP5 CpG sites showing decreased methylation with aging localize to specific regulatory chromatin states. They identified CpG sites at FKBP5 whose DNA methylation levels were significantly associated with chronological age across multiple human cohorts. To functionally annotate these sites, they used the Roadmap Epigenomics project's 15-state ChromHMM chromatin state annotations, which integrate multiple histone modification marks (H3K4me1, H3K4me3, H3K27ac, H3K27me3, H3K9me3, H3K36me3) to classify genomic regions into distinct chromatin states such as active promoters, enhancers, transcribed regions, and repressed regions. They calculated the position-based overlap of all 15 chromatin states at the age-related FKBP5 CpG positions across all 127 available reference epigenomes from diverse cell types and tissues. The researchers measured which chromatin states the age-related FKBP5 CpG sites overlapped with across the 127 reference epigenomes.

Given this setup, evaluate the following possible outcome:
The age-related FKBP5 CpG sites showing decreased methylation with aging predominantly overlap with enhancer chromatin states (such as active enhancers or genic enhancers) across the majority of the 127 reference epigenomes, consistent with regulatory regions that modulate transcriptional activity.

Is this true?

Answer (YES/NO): NO